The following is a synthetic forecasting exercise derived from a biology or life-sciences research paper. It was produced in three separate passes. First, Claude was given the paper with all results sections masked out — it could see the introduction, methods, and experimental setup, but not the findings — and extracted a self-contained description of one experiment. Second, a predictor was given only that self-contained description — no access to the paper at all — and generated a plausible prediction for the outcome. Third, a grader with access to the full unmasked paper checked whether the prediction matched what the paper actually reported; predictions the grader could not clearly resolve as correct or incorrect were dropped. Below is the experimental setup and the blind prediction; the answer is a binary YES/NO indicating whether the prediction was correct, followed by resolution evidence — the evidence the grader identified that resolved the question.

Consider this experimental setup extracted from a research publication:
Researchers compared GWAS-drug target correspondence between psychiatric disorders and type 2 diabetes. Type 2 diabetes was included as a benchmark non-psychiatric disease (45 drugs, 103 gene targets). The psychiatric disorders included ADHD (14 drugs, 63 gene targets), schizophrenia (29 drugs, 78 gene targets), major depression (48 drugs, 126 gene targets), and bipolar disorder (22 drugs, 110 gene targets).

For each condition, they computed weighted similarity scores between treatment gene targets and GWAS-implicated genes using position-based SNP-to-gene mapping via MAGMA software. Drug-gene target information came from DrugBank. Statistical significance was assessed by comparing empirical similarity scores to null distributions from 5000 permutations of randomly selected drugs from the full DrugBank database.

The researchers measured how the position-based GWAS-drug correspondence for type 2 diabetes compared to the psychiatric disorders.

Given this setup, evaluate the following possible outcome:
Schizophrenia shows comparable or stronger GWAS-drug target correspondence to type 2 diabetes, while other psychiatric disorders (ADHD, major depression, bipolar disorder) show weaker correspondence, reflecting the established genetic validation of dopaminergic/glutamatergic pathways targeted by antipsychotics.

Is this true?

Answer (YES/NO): NO